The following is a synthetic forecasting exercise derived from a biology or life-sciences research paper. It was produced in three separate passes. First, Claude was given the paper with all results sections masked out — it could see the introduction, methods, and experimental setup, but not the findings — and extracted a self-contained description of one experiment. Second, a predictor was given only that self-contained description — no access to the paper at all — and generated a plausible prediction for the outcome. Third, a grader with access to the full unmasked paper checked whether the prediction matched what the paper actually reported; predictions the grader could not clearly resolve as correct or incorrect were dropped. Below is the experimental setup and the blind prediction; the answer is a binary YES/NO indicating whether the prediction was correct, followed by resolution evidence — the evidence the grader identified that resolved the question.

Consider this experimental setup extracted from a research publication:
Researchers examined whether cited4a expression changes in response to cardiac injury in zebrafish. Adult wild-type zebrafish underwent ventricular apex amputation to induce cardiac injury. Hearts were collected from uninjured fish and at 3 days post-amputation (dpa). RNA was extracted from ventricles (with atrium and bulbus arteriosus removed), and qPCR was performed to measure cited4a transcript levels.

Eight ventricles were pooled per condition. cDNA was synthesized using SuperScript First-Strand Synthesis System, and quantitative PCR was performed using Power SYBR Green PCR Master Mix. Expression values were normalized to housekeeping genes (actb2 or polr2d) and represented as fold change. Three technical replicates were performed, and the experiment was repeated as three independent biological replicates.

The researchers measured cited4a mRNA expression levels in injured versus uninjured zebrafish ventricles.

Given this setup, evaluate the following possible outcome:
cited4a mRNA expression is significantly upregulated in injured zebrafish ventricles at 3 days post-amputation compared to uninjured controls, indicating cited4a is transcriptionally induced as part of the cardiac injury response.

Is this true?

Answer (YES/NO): YES